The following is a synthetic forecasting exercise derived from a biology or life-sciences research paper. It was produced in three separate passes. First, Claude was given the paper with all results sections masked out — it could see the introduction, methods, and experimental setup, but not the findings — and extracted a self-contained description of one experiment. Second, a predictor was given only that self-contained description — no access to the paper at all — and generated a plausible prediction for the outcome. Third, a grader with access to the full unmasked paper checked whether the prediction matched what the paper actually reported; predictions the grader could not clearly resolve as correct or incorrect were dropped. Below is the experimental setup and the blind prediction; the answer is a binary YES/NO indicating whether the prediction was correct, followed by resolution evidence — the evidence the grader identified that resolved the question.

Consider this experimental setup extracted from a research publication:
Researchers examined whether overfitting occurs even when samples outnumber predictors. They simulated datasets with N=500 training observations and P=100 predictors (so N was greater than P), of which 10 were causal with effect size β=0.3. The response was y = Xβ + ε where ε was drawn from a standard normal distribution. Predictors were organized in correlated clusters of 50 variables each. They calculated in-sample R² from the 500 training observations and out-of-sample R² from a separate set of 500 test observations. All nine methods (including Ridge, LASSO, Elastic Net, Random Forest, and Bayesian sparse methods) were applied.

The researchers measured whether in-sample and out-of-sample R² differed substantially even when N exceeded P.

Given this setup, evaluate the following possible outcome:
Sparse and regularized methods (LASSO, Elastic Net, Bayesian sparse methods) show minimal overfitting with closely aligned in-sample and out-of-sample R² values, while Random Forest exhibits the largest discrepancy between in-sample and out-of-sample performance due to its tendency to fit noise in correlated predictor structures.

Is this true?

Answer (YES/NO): NO